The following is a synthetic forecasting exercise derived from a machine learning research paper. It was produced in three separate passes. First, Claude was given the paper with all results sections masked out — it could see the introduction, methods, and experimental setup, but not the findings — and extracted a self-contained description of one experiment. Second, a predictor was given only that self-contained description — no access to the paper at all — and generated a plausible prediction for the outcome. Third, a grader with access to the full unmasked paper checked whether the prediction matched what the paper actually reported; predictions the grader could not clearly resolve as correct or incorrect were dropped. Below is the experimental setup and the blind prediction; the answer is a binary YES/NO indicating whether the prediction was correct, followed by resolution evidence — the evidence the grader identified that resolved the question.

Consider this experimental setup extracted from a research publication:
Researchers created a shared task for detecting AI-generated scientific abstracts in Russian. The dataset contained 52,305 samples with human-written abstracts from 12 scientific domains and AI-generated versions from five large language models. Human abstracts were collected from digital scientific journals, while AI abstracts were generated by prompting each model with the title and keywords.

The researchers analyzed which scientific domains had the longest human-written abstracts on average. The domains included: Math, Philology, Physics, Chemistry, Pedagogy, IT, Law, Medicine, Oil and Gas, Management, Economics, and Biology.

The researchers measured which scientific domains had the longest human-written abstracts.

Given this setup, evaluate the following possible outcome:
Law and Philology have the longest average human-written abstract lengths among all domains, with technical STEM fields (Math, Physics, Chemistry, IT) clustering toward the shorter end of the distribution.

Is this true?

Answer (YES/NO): NO